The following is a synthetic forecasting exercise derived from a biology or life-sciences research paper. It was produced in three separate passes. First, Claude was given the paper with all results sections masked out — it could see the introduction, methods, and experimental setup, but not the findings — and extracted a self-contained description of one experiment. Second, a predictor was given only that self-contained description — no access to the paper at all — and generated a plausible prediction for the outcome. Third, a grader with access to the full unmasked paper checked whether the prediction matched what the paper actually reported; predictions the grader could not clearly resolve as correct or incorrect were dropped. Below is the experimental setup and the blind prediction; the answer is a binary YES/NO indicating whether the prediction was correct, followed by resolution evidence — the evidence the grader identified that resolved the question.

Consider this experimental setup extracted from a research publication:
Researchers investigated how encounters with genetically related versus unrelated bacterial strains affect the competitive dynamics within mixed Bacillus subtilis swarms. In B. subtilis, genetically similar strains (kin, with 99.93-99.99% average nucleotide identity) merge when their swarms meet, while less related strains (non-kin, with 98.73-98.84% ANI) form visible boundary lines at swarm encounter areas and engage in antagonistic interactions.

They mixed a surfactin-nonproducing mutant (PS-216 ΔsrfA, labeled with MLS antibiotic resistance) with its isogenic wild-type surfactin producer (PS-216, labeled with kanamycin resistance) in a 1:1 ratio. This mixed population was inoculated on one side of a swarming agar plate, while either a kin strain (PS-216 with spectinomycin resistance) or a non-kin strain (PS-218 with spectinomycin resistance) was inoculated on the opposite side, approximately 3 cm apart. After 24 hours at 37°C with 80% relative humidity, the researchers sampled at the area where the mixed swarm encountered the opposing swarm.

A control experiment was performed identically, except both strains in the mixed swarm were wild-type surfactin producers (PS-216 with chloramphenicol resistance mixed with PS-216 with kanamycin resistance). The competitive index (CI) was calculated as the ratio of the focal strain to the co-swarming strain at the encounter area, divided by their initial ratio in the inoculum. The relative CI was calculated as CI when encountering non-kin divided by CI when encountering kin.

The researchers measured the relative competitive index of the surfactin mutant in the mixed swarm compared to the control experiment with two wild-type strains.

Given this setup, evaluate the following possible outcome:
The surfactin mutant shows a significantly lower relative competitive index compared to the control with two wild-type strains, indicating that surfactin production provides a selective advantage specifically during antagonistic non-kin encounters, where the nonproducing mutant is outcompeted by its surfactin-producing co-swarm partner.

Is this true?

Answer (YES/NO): YES